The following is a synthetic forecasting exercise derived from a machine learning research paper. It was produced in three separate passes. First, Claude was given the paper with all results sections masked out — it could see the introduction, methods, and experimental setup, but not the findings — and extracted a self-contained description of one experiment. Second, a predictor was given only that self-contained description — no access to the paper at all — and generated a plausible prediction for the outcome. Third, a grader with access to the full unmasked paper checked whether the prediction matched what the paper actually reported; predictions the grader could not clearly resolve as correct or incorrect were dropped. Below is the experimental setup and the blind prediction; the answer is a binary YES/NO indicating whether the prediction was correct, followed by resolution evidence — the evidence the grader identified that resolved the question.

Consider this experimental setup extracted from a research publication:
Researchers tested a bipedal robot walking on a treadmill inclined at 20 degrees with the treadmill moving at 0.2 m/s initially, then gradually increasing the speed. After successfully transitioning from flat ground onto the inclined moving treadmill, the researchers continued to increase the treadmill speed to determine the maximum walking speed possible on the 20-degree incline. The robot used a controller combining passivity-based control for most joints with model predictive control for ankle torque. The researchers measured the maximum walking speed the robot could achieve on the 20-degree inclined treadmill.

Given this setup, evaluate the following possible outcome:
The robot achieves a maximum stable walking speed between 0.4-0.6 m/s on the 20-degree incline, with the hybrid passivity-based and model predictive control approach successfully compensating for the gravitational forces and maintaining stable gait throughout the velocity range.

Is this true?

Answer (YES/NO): NO